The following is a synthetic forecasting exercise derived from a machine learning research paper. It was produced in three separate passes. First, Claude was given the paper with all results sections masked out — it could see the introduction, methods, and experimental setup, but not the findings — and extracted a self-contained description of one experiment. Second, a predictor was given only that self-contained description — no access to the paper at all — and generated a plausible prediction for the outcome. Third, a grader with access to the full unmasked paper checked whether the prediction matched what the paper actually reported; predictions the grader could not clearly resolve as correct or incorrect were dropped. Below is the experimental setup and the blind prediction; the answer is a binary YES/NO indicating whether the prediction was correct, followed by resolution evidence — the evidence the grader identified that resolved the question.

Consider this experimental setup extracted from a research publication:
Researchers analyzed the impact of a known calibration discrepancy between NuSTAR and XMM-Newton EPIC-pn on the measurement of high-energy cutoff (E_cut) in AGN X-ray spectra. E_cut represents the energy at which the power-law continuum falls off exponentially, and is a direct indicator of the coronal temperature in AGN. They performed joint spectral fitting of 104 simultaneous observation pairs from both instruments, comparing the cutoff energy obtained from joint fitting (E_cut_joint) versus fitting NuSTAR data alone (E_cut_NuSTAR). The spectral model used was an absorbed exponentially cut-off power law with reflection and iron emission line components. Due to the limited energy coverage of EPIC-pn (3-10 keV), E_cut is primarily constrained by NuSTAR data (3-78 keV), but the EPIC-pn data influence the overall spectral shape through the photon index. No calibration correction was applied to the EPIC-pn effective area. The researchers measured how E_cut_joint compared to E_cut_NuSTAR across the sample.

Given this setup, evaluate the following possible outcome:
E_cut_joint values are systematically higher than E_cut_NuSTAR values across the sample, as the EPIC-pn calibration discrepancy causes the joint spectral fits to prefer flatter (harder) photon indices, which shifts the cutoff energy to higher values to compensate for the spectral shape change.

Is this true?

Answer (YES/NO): NO